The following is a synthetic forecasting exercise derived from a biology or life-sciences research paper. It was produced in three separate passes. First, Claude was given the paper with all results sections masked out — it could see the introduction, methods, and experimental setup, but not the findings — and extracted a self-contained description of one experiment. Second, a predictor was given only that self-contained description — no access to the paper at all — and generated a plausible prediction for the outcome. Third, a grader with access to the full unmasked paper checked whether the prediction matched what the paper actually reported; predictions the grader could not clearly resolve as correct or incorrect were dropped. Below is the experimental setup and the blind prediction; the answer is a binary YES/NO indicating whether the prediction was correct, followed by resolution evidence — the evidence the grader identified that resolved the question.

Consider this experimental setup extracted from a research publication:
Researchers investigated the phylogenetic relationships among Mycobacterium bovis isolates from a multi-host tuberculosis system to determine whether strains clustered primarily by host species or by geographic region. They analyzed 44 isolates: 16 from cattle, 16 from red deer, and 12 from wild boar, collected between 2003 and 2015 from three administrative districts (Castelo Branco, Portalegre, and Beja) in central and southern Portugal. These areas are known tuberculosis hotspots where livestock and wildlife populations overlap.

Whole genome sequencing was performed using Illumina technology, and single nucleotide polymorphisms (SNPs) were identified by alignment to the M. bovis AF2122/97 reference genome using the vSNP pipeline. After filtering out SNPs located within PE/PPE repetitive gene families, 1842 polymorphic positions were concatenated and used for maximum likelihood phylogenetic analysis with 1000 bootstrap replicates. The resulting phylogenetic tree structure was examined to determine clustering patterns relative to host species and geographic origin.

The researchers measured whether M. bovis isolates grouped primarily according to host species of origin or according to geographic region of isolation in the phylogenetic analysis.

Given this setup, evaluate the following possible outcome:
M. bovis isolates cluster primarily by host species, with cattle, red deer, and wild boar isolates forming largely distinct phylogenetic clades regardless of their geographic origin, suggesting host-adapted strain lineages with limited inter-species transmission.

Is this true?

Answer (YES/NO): NO